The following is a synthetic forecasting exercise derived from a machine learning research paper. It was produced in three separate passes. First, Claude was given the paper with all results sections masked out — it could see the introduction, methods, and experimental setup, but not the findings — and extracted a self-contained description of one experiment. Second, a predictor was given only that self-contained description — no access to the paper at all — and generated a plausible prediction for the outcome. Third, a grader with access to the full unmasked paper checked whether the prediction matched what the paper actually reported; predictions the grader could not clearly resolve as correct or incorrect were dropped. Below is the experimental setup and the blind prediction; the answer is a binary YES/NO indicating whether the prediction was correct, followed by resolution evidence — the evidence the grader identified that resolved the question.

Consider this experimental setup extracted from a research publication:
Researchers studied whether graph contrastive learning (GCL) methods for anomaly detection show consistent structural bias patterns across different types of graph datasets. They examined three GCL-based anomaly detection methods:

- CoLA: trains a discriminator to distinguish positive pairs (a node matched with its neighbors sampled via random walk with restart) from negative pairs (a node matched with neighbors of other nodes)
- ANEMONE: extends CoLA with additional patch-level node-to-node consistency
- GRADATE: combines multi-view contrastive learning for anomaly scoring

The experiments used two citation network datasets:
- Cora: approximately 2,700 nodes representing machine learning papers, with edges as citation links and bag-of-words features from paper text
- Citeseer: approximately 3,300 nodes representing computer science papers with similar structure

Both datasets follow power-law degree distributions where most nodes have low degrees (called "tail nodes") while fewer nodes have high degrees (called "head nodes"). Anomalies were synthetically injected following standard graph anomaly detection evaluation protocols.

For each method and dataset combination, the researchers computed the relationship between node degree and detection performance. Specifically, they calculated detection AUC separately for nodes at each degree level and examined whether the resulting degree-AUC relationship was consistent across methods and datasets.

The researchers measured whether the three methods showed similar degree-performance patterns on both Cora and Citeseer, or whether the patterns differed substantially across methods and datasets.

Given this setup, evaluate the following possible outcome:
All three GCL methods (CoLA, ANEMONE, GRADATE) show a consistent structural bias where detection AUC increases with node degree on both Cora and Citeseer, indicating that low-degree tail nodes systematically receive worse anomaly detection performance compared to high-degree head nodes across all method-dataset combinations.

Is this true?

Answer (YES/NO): YES